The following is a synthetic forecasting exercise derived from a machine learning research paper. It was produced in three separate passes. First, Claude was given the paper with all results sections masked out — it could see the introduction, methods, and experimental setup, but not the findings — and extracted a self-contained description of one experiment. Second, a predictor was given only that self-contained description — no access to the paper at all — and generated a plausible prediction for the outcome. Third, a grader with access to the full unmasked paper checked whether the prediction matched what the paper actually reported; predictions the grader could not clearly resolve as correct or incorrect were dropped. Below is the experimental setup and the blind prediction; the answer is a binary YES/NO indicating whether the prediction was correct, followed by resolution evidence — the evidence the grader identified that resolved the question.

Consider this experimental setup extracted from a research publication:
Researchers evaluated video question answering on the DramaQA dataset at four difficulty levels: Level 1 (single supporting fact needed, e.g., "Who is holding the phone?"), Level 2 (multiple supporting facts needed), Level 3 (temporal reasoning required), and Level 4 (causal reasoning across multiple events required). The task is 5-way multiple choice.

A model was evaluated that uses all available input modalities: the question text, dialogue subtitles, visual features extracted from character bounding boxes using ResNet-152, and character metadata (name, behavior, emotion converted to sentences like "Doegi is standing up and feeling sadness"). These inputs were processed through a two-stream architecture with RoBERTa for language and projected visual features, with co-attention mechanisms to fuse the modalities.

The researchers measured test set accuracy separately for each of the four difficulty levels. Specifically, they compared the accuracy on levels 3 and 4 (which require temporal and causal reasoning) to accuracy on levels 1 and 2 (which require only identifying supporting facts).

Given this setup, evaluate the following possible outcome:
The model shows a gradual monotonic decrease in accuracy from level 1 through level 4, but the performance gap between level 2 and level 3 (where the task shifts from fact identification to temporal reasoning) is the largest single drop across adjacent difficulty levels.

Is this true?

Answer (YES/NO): NO